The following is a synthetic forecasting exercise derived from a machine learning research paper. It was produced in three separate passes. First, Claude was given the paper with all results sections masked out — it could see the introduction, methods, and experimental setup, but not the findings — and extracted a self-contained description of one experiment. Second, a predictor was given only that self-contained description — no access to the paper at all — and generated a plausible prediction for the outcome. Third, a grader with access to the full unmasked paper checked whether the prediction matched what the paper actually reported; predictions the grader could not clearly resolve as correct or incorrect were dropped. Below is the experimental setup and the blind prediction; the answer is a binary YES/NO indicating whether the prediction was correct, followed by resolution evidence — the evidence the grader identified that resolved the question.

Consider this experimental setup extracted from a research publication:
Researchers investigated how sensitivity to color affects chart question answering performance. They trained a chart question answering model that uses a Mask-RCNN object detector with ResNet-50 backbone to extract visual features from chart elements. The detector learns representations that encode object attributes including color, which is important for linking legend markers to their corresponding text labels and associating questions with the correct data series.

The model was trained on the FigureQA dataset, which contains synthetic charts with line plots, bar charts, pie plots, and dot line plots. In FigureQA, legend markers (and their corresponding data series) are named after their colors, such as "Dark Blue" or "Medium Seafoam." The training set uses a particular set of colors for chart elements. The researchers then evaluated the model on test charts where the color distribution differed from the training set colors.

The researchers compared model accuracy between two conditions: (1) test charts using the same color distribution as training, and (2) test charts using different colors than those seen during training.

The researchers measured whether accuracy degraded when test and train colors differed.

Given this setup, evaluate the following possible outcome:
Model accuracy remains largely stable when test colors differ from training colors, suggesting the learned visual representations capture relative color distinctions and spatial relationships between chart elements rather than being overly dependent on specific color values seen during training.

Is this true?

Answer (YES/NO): NO